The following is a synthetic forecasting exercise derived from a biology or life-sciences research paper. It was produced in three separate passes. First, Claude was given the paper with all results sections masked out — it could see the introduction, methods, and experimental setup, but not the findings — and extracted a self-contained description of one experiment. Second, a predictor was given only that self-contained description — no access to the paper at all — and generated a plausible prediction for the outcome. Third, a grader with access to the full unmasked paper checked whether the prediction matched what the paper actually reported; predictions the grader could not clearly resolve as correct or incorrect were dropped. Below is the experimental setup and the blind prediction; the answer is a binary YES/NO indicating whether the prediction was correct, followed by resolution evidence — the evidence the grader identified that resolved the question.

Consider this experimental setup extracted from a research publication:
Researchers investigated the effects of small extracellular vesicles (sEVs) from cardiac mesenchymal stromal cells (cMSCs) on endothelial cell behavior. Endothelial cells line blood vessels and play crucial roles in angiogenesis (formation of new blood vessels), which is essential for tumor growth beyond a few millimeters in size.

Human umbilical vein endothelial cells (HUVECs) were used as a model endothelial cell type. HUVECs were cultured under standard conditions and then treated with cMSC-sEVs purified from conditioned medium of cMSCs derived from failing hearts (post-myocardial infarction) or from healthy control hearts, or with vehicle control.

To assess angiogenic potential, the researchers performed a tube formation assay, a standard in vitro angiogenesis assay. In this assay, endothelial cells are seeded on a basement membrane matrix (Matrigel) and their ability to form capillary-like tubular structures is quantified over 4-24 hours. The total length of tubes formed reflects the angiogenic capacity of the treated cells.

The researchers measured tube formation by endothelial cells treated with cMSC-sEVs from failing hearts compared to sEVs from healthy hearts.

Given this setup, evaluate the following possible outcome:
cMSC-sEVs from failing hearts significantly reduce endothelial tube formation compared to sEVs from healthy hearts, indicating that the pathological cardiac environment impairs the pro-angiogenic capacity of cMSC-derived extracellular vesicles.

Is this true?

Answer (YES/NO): NO